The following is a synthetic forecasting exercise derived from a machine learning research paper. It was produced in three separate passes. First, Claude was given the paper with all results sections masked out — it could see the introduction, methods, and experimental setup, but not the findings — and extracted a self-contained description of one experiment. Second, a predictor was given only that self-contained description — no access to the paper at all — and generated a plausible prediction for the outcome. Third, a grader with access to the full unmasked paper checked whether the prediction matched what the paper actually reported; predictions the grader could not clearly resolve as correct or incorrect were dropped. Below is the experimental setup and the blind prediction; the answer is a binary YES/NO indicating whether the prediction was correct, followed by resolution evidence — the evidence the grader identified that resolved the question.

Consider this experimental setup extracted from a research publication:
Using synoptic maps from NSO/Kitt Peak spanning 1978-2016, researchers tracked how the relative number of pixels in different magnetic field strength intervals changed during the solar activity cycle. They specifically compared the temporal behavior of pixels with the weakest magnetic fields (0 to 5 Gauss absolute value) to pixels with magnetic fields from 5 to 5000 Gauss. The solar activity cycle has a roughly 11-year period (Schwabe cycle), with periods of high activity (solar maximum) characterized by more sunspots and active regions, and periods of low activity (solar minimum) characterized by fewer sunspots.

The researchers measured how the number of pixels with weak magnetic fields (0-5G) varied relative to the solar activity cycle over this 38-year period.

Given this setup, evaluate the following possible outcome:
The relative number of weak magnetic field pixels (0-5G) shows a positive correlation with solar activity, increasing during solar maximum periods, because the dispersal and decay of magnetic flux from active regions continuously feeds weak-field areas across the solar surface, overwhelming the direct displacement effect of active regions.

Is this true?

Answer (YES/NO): NO